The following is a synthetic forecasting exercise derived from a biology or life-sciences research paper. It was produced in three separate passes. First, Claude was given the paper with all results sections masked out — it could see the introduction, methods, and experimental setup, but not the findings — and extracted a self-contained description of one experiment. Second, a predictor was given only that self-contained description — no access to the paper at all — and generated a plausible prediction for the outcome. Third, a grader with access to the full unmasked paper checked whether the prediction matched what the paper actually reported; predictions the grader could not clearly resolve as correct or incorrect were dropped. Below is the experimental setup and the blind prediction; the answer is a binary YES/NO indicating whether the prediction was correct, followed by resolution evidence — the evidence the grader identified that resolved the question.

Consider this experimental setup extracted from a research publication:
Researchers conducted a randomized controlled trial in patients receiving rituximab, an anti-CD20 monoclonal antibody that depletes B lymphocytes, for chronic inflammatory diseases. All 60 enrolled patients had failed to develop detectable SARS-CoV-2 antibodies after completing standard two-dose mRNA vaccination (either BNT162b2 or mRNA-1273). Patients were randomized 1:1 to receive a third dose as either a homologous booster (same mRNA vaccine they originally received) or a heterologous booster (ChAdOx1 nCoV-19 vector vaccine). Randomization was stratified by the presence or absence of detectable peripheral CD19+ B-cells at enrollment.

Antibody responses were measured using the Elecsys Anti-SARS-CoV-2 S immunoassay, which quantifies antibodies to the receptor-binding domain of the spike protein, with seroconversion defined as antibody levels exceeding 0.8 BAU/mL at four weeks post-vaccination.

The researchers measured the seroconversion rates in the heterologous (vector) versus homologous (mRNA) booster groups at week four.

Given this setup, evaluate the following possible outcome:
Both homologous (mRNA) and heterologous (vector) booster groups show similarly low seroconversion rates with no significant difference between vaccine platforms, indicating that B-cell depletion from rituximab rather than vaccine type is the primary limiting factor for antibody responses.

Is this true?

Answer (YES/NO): YES